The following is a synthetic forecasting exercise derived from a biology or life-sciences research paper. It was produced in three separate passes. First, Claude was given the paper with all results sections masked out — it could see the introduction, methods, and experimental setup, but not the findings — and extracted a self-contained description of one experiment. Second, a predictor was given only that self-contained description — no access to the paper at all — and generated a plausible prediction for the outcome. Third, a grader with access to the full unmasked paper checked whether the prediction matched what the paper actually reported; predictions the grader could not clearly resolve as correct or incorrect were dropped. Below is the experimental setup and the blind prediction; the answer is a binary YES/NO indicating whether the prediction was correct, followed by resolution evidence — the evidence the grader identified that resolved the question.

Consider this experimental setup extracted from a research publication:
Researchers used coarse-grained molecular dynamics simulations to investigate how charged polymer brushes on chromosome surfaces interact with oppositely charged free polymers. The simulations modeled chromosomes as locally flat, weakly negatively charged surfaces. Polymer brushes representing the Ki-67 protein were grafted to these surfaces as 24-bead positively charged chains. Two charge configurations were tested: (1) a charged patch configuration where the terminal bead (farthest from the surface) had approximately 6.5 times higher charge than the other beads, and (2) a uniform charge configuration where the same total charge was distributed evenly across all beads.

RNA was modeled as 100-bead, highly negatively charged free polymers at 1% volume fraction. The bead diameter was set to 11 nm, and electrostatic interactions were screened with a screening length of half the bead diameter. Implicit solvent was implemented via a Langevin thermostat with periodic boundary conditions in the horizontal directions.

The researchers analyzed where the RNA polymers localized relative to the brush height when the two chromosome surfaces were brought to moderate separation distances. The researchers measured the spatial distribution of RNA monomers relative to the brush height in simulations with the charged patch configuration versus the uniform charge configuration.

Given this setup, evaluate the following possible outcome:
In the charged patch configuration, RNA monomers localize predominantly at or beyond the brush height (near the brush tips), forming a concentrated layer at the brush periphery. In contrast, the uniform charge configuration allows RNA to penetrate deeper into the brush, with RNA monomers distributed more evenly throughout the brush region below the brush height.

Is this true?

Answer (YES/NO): YES